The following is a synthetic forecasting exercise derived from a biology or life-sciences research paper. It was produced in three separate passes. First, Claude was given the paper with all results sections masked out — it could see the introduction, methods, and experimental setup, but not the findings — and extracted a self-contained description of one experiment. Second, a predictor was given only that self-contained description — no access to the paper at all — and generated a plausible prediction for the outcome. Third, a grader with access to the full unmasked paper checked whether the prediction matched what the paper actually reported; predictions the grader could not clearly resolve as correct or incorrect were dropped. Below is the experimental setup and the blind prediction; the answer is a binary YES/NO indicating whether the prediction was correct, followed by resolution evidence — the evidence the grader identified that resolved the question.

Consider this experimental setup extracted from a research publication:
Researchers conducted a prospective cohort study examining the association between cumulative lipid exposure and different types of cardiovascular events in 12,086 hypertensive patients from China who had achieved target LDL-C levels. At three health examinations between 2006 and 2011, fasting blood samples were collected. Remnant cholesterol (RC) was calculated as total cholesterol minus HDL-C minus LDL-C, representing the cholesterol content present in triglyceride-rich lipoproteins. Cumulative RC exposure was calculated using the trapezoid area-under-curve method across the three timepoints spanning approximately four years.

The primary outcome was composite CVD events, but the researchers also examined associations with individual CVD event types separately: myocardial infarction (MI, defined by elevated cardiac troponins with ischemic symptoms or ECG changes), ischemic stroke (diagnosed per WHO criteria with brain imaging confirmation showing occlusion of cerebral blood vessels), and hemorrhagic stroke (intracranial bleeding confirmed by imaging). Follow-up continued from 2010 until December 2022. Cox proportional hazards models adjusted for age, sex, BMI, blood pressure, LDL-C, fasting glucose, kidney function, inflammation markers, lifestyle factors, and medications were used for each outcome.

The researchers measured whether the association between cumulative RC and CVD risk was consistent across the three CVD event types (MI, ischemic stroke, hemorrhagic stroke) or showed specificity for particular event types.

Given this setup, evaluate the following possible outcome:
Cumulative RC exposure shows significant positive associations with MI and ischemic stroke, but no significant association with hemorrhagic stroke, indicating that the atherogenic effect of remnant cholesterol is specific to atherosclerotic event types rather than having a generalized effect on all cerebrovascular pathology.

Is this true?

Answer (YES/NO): YES